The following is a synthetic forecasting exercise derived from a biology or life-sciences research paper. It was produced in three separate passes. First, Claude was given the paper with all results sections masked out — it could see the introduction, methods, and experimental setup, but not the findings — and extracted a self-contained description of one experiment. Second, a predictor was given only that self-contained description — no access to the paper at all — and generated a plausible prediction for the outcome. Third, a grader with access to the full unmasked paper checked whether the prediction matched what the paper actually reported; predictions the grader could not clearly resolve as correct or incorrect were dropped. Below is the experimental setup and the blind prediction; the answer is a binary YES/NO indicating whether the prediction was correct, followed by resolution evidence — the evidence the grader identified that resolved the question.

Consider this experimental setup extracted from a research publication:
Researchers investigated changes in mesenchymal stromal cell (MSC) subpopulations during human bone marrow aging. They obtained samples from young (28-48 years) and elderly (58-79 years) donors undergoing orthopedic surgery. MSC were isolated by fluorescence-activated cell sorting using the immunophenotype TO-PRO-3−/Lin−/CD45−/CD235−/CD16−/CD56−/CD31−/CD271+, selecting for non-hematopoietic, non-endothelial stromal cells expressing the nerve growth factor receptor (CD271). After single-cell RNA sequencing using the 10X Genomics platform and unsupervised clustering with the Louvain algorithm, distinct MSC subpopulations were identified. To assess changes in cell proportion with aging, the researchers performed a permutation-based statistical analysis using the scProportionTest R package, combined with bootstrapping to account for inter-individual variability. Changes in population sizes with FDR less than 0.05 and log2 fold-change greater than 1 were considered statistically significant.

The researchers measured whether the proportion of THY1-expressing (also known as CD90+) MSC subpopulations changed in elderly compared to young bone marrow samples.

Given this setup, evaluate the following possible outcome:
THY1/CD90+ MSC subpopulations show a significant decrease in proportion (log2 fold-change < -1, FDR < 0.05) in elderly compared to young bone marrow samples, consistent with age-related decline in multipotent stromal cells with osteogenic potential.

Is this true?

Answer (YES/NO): NO